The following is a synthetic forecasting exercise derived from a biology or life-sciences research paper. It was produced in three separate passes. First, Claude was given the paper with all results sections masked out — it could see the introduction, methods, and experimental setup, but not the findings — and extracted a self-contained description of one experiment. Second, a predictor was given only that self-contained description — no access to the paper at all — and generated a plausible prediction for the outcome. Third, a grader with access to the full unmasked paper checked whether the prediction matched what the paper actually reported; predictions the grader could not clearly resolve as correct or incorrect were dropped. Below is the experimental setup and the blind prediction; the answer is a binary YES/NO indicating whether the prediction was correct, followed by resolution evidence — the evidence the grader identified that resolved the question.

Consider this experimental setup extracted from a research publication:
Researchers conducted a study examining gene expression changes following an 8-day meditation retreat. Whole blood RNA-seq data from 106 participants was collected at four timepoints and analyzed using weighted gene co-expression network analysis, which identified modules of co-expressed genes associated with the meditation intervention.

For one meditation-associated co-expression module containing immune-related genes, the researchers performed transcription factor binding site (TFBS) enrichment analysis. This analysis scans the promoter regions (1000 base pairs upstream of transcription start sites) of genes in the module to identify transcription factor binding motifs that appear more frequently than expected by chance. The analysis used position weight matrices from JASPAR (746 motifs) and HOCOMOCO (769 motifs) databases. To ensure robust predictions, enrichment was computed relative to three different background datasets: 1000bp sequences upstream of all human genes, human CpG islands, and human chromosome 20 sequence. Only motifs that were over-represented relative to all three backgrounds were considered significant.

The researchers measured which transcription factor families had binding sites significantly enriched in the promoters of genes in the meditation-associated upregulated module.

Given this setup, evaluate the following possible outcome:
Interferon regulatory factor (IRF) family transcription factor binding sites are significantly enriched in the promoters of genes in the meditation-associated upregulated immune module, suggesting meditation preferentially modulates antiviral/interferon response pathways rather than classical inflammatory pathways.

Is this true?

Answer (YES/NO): YES